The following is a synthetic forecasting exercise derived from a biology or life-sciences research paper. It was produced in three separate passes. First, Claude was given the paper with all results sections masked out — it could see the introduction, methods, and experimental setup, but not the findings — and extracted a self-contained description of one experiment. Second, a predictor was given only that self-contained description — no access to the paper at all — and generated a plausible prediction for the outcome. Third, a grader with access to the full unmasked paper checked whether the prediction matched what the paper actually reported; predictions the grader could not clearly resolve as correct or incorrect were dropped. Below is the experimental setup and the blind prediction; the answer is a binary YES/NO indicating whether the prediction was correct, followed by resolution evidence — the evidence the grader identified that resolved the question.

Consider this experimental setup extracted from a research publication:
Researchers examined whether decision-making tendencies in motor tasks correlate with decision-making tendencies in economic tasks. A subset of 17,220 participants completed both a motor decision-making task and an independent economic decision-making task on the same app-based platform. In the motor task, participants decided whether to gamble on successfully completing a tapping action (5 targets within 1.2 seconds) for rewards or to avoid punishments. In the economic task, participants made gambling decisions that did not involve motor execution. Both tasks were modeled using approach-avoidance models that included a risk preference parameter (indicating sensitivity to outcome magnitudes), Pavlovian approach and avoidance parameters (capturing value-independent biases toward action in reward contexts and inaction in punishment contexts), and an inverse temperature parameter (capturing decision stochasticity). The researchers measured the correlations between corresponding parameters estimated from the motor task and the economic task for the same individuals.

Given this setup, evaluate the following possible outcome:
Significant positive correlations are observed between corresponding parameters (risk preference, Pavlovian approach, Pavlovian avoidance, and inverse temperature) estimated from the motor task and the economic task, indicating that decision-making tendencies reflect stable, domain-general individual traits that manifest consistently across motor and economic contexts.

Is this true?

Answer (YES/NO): NO